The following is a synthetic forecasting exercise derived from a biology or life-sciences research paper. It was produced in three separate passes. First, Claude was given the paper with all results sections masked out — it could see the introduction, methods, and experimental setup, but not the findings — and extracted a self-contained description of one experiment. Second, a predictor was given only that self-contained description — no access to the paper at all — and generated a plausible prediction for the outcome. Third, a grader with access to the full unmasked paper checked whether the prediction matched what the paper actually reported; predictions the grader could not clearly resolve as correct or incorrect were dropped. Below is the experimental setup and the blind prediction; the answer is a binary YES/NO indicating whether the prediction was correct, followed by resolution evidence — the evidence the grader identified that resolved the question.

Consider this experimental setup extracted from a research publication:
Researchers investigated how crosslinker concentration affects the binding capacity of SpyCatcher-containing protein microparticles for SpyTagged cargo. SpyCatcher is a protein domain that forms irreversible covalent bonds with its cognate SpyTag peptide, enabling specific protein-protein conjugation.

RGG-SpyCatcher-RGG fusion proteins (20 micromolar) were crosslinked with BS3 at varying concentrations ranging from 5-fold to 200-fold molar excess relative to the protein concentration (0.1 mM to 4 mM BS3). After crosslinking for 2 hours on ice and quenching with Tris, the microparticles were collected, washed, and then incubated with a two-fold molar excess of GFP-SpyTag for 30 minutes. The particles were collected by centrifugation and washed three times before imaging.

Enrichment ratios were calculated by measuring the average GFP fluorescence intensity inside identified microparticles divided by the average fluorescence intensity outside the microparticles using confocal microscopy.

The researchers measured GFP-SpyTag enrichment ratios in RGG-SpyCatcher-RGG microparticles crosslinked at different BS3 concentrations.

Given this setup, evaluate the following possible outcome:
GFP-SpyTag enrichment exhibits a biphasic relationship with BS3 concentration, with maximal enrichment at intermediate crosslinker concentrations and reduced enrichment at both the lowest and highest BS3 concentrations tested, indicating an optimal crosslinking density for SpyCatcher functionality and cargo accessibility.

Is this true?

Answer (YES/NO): NO